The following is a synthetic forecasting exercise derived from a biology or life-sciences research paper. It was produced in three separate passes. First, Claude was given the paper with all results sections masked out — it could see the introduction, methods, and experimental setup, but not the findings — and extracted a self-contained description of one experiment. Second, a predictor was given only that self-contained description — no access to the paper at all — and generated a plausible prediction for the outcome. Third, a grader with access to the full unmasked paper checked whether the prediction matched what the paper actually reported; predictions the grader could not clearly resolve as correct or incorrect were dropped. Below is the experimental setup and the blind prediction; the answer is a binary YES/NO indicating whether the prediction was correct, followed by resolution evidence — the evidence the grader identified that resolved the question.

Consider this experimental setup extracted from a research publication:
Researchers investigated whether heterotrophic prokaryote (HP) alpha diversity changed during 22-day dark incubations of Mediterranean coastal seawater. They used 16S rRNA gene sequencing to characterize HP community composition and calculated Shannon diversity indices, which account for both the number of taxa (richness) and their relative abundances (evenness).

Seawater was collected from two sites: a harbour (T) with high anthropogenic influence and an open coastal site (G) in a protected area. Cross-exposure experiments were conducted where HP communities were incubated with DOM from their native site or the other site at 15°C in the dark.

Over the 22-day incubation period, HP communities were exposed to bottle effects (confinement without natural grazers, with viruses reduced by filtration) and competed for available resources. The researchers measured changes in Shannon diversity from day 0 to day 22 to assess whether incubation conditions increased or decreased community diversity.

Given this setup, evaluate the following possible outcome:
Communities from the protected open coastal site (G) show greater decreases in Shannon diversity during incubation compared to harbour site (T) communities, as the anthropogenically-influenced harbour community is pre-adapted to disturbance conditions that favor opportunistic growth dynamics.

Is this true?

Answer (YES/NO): NO